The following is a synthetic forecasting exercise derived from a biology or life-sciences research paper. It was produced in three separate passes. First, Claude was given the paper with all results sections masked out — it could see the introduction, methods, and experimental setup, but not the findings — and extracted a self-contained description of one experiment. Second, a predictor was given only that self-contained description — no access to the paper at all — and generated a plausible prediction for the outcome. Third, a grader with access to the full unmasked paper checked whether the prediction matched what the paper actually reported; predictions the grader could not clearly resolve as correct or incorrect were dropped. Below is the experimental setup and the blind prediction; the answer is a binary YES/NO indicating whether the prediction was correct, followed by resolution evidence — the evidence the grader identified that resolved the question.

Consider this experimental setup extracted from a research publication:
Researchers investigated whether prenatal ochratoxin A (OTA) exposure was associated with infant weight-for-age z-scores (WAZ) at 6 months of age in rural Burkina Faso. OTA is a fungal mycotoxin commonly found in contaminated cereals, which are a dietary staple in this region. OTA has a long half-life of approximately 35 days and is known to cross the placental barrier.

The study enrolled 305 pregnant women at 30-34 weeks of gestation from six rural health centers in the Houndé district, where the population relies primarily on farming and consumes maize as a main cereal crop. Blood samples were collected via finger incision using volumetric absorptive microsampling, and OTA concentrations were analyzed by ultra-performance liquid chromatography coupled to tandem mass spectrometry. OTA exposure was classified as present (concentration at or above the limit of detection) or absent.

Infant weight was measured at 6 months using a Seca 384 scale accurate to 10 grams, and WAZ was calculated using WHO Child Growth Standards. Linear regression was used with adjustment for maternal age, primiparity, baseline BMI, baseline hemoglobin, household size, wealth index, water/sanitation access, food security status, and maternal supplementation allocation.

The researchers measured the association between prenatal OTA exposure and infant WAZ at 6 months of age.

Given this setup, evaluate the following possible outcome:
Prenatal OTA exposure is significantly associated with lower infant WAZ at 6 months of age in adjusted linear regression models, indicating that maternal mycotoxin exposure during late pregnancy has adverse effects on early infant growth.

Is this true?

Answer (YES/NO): NO